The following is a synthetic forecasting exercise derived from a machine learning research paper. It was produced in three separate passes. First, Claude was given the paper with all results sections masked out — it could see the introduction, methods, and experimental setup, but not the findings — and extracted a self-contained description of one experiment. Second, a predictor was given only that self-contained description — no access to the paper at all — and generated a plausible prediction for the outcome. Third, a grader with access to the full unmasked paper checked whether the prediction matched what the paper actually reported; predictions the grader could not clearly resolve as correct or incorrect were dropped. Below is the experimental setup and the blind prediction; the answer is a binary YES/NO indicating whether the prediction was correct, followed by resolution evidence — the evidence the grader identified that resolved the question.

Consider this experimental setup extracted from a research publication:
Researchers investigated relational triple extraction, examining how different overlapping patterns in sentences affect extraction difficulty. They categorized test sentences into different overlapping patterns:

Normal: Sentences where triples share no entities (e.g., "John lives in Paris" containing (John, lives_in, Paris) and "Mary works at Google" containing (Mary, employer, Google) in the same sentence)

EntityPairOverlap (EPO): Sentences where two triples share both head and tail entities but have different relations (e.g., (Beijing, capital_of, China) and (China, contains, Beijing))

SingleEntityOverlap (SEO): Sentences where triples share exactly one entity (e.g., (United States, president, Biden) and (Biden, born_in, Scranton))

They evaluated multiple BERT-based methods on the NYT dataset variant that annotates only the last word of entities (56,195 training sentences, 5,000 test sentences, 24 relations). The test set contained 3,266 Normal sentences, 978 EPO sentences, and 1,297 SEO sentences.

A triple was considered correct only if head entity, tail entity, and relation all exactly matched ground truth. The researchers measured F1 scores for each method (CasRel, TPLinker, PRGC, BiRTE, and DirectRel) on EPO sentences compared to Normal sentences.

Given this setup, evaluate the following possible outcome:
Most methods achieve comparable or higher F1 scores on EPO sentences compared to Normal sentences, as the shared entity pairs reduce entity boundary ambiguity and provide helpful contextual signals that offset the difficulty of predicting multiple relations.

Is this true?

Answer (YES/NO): YES